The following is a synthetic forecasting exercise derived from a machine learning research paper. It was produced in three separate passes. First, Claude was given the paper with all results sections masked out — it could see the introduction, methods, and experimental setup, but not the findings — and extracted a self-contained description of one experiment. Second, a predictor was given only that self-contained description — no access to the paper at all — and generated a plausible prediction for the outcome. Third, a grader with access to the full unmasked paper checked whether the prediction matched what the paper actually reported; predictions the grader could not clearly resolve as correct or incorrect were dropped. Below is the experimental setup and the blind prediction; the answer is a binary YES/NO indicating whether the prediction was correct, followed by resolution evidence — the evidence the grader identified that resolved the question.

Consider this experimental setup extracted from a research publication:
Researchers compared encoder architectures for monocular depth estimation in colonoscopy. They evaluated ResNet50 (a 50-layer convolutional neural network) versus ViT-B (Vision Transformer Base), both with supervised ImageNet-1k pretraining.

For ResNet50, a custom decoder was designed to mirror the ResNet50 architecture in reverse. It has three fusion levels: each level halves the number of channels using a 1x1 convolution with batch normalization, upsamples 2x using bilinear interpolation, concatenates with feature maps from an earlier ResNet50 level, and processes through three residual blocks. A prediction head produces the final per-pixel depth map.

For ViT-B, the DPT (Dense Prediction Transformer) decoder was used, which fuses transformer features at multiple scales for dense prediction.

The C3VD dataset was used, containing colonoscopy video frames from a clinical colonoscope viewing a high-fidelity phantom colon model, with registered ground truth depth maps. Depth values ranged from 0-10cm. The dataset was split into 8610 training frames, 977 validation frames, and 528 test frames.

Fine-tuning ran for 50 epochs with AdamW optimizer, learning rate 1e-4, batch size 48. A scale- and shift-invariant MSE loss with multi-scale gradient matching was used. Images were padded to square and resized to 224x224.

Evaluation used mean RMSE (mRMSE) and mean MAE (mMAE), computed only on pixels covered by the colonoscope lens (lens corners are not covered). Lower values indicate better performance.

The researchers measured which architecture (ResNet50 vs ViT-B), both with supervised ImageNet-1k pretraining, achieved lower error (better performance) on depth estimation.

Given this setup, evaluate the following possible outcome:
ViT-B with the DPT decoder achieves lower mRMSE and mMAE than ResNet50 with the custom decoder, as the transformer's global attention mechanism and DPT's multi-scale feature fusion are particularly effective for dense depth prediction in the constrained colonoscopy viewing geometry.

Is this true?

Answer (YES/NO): YES